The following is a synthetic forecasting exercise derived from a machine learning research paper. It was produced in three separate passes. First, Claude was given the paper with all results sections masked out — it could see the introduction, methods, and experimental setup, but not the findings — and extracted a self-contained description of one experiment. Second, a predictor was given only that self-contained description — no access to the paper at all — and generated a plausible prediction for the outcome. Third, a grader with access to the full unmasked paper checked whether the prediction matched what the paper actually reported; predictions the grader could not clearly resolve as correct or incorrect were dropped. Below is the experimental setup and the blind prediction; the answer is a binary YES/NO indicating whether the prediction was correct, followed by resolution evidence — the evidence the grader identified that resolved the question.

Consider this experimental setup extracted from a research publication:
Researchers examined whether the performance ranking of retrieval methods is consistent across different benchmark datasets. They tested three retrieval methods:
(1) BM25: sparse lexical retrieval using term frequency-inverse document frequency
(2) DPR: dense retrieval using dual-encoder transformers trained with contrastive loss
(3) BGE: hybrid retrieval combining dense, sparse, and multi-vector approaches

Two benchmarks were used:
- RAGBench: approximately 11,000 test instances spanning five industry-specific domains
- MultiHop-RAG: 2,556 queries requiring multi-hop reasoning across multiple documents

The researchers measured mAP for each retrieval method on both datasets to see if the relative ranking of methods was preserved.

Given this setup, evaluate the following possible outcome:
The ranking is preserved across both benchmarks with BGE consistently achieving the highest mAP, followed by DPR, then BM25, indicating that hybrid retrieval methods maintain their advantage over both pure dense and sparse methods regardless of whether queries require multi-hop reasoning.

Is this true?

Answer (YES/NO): NO